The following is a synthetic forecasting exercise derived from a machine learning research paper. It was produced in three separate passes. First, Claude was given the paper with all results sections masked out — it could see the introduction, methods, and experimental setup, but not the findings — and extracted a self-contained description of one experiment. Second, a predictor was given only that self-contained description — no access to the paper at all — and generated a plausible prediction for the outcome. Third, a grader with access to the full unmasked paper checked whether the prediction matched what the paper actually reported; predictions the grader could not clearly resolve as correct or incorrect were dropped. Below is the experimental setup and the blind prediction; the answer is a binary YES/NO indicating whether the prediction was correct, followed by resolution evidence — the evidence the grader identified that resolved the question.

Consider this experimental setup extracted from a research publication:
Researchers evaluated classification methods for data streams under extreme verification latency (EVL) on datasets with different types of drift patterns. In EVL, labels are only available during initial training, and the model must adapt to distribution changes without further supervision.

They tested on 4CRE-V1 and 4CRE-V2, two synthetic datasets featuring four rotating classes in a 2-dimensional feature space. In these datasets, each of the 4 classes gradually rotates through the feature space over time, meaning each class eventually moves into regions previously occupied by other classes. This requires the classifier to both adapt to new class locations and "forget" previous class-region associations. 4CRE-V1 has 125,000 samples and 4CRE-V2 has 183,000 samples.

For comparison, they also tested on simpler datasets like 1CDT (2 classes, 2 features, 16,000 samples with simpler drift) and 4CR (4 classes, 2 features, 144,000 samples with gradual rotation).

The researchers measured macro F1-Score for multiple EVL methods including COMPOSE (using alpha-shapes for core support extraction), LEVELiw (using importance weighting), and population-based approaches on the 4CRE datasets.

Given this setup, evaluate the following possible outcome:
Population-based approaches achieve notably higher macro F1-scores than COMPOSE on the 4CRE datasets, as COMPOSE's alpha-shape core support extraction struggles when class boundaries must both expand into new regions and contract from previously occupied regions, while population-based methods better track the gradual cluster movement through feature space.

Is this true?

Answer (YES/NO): YES